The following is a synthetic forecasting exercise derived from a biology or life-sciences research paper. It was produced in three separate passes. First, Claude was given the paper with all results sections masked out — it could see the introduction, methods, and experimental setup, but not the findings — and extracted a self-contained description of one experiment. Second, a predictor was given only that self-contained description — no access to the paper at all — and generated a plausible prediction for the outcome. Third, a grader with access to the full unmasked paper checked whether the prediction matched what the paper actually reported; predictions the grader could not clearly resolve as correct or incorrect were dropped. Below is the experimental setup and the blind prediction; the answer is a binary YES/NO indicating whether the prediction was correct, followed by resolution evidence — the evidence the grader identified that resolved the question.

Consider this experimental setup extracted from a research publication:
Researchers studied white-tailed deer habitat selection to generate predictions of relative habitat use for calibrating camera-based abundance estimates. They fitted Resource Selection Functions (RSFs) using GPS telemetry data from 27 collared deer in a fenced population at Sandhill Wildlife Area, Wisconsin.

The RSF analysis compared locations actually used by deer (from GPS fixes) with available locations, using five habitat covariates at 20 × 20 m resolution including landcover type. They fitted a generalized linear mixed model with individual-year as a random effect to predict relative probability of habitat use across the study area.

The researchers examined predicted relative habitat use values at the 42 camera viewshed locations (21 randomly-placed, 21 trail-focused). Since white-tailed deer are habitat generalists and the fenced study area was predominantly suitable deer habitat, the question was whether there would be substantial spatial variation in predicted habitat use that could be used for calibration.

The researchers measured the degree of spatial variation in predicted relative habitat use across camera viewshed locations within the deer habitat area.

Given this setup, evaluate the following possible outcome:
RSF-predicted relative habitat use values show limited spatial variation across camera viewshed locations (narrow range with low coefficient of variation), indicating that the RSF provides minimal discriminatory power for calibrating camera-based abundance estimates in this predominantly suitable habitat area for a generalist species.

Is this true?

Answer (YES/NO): YES